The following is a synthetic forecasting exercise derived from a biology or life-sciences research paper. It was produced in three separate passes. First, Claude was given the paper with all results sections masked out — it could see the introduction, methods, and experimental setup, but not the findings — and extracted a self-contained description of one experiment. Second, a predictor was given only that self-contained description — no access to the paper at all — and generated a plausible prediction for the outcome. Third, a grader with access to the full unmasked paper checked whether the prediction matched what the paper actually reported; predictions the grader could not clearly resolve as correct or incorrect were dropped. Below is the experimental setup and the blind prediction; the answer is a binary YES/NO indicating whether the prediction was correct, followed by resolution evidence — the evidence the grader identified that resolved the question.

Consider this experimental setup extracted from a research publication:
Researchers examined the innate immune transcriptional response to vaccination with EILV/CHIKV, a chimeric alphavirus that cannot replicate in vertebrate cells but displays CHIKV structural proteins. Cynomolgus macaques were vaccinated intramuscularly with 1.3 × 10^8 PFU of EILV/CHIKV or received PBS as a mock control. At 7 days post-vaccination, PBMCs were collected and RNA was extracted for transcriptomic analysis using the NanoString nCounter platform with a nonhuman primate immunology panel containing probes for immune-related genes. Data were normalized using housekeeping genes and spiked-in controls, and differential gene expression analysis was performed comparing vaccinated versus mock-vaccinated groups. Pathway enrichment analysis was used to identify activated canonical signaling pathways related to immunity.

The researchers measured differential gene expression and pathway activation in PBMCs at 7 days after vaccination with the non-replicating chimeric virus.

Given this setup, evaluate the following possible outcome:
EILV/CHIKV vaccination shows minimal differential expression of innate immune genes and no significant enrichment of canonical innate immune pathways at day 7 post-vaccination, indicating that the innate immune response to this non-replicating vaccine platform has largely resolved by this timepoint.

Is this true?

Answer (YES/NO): NO